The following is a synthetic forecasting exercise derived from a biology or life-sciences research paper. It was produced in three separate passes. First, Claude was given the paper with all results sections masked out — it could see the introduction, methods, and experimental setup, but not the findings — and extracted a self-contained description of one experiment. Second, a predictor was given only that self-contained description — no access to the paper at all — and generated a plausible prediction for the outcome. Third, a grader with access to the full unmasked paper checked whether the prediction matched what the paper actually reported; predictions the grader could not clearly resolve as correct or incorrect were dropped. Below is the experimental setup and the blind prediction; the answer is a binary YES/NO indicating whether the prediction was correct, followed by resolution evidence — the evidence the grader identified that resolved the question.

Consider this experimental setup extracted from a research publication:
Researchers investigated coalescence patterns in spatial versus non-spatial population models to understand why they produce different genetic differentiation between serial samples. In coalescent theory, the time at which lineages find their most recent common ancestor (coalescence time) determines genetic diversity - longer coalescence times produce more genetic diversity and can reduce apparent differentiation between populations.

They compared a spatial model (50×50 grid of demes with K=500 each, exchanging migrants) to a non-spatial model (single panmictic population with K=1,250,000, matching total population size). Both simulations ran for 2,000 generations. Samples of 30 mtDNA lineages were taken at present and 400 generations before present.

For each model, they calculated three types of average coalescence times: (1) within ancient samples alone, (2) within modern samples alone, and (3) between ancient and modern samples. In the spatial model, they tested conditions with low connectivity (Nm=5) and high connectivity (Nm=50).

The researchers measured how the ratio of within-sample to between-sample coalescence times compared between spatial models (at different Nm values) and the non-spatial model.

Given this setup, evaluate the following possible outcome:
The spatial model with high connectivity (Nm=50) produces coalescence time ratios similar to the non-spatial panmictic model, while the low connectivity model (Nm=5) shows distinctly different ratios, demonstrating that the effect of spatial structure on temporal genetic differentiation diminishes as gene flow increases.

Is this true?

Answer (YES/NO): NO